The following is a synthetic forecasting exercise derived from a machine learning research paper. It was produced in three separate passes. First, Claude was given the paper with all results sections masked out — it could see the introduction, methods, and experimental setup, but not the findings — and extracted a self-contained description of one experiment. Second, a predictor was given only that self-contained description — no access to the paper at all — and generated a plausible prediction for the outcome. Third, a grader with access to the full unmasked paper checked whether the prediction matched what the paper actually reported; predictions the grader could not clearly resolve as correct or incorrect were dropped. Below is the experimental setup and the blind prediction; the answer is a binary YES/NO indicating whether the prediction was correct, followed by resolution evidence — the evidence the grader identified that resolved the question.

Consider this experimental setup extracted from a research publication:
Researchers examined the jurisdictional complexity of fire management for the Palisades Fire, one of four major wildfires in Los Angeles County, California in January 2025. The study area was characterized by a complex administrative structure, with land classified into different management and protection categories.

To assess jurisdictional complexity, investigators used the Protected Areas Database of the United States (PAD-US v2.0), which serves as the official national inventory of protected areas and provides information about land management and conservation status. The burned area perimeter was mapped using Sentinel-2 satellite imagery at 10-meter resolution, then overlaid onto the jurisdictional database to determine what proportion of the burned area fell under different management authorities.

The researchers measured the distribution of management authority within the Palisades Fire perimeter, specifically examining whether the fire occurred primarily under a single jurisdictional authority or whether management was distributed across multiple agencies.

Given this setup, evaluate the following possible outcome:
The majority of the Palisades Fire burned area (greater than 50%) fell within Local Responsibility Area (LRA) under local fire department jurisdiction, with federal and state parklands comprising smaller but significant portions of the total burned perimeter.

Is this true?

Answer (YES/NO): NO